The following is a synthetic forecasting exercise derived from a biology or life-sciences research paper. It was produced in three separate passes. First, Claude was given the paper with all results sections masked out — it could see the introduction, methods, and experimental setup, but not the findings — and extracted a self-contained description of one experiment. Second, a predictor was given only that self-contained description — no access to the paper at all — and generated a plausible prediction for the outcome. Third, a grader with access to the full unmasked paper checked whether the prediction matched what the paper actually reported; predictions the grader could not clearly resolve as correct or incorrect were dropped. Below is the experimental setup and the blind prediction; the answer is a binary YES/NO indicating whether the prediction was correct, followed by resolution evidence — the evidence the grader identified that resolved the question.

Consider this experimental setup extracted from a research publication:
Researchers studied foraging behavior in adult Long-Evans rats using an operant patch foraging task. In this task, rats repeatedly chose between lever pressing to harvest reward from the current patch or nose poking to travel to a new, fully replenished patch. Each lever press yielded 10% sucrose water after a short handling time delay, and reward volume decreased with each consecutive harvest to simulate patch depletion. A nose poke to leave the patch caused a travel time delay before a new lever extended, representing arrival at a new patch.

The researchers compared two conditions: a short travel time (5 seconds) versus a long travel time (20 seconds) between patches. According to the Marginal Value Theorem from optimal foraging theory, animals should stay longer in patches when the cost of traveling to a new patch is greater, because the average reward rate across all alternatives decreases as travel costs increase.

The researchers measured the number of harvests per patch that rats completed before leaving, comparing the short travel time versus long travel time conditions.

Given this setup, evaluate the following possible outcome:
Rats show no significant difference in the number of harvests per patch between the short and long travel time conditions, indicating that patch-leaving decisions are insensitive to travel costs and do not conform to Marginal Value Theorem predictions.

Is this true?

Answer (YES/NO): NO